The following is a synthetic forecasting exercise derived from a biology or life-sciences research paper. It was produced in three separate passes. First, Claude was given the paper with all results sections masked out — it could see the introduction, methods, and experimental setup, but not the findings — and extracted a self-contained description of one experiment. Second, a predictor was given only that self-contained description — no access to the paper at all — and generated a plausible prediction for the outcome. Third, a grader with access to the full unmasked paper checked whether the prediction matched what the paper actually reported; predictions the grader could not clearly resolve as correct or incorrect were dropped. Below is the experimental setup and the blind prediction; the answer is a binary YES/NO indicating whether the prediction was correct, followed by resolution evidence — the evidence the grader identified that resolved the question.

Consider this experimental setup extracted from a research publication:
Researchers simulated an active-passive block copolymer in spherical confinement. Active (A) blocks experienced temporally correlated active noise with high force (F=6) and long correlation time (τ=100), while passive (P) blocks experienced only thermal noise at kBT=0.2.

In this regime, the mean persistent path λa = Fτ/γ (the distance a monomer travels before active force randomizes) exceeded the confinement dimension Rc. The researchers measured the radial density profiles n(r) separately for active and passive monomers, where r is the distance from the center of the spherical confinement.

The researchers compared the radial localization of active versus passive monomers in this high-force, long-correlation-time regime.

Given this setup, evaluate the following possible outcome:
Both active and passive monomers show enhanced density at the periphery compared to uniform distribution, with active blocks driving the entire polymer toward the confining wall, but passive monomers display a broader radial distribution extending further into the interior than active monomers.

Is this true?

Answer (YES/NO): NO